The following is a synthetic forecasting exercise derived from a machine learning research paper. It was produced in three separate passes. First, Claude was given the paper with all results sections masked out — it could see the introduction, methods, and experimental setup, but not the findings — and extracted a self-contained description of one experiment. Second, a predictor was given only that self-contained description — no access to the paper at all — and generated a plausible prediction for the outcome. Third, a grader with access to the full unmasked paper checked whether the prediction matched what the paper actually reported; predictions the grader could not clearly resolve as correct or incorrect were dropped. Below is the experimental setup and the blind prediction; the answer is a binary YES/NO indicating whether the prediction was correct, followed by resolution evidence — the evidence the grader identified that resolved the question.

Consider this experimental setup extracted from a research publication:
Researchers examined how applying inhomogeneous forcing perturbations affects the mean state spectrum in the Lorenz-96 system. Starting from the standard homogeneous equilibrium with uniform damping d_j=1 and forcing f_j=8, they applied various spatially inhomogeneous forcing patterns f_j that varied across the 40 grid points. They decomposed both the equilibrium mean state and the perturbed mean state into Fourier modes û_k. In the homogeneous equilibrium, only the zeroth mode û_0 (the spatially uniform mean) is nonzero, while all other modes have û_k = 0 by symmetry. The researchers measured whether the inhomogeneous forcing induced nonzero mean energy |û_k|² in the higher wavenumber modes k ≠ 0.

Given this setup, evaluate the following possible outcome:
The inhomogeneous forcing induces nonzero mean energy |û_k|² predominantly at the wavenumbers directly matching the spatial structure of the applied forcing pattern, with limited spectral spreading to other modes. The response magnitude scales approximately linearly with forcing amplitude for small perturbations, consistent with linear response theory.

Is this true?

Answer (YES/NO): NO